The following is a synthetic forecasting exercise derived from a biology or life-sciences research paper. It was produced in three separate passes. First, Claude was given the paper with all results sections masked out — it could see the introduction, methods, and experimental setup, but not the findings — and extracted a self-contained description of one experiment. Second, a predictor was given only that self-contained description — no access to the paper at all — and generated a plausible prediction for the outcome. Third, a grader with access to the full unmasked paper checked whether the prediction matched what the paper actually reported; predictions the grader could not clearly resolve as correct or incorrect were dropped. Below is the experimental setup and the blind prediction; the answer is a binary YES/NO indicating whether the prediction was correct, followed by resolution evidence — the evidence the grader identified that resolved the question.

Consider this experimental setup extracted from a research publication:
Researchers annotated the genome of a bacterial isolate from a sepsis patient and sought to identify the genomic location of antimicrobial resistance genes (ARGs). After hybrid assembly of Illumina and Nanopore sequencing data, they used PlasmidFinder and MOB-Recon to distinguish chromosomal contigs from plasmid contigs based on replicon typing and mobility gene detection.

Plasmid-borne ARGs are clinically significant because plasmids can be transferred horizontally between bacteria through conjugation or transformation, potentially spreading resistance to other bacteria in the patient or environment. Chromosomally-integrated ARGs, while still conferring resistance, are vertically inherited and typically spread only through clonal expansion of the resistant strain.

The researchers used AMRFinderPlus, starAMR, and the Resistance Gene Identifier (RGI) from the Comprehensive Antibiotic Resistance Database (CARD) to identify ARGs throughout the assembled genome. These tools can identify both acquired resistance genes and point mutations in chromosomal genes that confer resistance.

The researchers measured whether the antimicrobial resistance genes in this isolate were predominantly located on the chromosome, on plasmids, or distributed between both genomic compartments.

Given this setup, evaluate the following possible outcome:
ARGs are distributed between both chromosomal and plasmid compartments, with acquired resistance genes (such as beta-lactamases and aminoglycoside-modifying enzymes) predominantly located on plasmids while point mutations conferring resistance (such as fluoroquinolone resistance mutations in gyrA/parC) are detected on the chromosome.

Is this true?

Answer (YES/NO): NO